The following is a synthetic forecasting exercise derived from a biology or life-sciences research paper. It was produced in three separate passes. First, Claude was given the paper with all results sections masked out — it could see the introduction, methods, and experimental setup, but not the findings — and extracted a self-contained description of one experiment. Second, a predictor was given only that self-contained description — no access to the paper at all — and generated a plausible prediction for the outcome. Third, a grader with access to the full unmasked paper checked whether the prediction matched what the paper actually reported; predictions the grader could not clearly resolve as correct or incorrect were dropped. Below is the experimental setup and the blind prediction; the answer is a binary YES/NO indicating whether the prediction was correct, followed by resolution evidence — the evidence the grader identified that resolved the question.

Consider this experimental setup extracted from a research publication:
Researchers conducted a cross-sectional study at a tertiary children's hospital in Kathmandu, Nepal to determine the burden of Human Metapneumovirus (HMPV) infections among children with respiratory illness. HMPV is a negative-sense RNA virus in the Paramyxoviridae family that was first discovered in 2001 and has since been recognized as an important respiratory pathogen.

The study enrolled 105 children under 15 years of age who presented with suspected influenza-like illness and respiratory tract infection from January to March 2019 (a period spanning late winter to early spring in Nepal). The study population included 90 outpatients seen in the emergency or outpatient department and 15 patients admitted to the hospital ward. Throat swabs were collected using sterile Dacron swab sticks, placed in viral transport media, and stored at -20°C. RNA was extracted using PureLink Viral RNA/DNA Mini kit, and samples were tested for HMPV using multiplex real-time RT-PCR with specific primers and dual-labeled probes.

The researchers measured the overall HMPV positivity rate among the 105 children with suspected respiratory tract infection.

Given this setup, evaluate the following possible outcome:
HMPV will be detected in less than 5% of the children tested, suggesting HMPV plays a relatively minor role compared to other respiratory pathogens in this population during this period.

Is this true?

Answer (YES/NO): NO